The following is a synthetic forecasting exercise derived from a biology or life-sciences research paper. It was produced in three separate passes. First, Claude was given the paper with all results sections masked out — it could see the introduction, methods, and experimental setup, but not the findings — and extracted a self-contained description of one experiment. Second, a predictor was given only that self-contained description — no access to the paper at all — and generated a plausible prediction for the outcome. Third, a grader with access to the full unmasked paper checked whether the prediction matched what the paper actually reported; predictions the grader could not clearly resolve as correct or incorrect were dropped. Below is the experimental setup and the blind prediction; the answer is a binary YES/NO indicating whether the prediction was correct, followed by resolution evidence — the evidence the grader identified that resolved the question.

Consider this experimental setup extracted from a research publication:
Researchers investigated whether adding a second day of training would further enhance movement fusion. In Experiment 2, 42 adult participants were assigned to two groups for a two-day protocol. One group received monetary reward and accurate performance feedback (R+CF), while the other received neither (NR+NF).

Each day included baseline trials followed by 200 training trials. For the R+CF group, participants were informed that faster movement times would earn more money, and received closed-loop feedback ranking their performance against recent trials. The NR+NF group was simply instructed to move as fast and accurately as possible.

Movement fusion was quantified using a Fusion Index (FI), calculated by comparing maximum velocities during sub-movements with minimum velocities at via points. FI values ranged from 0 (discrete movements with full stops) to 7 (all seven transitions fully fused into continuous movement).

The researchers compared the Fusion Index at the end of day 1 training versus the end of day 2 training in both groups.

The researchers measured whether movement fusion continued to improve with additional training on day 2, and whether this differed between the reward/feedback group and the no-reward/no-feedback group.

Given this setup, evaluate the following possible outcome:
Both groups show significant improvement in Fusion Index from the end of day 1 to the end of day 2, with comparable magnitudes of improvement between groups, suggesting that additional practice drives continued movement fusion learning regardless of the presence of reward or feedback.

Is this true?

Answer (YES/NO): NO